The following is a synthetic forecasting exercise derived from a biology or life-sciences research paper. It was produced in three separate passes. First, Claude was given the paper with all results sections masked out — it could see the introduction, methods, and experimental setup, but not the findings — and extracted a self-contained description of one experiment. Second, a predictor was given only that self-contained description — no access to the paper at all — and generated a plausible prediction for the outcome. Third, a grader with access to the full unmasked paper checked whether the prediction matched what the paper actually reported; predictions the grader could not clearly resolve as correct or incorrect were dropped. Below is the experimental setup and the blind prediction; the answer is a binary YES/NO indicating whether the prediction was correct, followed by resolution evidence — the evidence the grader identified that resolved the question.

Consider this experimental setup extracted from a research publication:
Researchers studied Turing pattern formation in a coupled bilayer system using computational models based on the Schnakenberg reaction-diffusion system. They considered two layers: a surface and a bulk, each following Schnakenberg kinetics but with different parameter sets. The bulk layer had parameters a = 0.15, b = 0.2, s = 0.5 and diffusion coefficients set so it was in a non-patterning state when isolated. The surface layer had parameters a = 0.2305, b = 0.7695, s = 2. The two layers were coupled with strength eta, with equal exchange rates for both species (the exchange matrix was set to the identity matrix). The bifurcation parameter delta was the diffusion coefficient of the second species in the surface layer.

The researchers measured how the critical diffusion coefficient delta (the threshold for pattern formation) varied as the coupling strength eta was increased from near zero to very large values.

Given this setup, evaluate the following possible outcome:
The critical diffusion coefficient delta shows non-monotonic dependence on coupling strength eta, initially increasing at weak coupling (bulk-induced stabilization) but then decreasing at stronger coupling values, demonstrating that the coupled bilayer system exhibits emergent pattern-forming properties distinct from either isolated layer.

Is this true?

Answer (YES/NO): NO